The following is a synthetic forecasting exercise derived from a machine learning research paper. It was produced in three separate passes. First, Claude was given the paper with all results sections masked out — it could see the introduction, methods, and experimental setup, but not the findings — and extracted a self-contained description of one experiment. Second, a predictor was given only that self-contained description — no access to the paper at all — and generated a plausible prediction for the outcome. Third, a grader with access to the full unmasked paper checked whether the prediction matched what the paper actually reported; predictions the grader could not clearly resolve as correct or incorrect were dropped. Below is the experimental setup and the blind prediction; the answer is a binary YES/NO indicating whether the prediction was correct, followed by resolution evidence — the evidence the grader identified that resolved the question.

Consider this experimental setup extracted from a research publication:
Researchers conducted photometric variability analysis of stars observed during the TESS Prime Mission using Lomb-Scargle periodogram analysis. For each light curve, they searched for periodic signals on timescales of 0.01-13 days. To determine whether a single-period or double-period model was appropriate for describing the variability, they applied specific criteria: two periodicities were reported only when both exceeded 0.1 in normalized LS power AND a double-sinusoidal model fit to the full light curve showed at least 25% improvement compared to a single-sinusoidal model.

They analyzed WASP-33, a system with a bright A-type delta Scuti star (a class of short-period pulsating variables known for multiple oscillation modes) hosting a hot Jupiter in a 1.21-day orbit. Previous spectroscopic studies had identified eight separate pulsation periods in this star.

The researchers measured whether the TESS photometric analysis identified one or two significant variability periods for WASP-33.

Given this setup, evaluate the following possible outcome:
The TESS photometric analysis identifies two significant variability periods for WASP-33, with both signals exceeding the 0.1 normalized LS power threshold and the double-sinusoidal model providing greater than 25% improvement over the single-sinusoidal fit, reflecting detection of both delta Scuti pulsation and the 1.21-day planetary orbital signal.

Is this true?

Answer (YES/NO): NO